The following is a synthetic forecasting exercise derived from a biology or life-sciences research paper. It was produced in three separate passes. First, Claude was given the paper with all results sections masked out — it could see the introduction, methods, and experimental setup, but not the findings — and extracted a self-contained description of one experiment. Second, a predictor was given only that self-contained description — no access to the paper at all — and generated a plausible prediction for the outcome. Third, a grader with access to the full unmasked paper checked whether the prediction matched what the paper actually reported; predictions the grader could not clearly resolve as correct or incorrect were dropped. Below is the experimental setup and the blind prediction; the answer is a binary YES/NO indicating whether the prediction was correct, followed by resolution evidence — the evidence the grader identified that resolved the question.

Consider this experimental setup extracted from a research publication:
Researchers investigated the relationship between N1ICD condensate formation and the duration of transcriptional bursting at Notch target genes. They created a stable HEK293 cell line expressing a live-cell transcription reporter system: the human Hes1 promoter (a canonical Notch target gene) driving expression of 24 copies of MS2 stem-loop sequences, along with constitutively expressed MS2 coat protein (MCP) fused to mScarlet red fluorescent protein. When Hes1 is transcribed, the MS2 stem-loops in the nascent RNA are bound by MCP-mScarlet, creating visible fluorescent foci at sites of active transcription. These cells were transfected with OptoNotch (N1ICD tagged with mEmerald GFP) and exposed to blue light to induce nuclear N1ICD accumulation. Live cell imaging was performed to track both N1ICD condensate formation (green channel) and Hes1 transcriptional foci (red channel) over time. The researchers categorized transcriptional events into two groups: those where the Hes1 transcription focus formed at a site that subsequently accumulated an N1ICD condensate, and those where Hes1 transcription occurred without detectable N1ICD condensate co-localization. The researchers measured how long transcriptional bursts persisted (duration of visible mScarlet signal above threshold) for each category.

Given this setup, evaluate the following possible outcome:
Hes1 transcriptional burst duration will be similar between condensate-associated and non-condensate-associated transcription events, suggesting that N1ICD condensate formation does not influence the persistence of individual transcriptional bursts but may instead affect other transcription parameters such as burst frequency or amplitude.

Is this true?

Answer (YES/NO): NO